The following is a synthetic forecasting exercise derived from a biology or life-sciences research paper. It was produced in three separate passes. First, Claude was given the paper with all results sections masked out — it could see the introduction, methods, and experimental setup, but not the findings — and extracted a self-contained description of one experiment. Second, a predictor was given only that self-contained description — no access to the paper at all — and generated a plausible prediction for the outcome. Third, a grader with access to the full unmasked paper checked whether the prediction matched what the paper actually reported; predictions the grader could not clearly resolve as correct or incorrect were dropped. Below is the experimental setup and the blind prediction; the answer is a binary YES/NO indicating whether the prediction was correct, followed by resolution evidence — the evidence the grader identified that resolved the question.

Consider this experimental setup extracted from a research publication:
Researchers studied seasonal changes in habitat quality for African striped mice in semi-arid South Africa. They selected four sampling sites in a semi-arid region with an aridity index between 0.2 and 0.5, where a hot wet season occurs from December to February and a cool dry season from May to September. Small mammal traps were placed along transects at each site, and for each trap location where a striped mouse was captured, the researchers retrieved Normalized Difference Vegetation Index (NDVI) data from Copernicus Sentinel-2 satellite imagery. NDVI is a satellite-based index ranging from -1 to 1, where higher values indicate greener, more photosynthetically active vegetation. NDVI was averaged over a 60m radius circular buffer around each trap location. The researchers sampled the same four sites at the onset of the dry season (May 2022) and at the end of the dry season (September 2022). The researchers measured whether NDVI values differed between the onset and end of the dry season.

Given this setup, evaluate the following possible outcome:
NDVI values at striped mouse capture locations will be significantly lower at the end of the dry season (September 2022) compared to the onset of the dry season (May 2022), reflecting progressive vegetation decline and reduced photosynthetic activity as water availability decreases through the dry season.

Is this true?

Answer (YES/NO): YES